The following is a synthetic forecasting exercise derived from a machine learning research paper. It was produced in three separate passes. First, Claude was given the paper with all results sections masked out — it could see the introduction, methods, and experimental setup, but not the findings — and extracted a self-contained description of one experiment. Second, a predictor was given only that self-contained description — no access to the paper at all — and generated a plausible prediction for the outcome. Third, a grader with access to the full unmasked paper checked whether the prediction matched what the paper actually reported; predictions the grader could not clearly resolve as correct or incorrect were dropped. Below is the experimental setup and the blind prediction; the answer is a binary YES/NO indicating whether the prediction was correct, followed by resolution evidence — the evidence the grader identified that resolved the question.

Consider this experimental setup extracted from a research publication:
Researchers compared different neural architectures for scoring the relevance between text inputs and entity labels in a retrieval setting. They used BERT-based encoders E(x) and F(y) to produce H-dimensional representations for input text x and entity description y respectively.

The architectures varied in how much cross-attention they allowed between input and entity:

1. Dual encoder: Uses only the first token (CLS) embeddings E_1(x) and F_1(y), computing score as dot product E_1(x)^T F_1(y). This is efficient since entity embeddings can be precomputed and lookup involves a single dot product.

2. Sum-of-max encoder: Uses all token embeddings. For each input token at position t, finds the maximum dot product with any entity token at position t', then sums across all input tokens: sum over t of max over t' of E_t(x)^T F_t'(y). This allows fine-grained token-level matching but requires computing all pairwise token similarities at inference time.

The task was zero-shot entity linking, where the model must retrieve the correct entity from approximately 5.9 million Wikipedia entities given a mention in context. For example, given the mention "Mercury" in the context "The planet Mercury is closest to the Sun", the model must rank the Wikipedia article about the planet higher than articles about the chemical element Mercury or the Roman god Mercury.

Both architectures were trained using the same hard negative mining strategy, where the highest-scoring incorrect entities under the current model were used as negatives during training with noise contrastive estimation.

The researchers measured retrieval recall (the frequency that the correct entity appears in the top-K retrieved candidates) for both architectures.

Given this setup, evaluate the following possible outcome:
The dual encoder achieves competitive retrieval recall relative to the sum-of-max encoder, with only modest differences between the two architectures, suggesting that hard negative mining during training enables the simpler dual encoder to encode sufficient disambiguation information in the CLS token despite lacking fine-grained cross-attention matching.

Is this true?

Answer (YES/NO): NO